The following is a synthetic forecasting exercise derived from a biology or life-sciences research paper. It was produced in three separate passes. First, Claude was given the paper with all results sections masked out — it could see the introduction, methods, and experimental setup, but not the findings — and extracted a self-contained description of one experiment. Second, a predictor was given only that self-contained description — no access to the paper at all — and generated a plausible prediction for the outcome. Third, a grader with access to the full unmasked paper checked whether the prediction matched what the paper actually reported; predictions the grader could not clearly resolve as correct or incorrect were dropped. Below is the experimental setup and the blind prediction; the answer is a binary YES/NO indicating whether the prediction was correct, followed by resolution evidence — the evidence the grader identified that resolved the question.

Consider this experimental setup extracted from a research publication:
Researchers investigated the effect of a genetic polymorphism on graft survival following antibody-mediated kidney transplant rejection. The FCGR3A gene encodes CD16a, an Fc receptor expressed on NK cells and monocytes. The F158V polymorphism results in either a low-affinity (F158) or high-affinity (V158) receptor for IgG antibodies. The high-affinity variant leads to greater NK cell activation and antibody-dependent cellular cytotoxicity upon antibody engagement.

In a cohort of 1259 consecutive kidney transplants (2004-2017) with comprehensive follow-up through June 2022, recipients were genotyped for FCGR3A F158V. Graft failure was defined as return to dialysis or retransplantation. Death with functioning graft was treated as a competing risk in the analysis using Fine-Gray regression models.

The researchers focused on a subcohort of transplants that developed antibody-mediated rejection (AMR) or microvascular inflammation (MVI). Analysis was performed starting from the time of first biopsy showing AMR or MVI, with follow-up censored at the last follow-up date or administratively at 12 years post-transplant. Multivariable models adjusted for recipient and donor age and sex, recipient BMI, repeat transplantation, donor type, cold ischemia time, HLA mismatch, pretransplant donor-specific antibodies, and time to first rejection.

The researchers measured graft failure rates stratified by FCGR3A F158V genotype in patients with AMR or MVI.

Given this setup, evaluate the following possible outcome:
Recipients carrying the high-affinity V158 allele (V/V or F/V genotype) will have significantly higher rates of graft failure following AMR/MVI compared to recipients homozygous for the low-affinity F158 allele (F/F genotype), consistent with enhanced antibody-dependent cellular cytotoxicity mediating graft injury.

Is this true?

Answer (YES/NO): NO